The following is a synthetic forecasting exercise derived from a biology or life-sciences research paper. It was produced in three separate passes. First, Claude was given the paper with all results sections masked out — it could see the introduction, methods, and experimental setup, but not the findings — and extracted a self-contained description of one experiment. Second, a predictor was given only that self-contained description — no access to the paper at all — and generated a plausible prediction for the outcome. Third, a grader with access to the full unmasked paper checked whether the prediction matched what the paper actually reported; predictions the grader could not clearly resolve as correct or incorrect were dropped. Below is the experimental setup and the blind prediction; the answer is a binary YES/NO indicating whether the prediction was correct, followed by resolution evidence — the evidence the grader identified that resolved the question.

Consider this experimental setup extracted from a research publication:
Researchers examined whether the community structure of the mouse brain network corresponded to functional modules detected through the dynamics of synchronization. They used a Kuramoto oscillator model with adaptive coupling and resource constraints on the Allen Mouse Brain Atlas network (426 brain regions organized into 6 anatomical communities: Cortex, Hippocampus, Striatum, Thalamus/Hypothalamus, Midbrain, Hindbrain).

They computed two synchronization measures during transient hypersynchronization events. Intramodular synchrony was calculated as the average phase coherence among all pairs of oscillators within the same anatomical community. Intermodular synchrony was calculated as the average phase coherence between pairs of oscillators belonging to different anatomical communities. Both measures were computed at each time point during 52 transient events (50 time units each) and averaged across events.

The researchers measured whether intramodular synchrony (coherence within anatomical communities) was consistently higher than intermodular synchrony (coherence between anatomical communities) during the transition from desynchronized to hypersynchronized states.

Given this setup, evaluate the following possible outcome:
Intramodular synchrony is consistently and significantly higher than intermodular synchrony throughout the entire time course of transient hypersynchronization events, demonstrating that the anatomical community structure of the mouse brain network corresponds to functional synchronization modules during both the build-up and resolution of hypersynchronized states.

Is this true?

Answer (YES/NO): NO